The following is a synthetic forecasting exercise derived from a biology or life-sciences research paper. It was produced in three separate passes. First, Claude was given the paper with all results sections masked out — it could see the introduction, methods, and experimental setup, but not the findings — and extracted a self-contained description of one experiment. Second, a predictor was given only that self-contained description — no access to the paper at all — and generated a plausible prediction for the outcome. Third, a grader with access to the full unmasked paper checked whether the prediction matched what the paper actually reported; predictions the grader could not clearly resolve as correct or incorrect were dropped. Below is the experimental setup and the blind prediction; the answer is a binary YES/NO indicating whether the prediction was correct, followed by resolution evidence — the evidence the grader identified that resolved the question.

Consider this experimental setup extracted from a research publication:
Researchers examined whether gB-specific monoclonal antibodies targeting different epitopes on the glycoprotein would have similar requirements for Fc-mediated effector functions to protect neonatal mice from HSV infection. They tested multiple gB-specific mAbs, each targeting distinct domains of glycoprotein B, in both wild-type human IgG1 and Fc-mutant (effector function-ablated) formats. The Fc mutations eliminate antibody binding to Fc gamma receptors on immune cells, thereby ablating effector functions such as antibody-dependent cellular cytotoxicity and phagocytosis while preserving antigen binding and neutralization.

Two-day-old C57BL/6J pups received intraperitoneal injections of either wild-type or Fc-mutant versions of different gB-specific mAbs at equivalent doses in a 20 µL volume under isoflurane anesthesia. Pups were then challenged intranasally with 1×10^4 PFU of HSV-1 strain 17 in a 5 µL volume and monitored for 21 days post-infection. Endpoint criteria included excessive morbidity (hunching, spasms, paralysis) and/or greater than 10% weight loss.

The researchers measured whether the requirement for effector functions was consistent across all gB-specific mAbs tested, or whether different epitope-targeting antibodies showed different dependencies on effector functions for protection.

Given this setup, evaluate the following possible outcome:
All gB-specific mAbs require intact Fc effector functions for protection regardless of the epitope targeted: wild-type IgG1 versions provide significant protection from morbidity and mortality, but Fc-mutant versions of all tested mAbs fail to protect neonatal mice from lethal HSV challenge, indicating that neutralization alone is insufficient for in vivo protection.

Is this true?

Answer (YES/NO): YES